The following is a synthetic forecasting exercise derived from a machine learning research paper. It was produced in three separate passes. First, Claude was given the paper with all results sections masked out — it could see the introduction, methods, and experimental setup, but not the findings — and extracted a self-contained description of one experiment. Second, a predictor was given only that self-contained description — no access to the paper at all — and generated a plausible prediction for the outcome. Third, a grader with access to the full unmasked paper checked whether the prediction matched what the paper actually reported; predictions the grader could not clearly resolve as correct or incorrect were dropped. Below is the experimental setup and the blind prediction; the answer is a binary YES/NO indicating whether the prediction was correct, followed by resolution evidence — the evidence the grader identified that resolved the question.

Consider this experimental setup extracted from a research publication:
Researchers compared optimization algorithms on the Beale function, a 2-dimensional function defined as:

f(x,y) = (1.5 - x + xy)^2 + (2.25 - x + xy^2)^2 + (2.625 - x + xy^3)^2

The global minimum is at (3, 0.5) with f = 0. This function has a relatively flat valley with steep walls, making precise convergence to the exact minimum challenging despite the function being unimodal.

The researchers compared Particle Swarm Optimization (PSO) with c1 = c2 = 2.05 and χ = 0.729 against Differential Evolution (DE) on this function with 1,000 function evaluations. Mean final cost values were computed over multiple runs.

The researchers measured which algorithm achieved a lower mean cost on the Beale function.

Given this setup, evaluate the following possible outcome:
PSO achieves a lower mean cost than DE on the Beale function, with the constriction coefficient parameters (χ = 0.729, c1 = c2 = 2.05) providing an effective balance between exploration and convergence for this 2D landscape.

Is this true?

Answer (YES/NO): YES